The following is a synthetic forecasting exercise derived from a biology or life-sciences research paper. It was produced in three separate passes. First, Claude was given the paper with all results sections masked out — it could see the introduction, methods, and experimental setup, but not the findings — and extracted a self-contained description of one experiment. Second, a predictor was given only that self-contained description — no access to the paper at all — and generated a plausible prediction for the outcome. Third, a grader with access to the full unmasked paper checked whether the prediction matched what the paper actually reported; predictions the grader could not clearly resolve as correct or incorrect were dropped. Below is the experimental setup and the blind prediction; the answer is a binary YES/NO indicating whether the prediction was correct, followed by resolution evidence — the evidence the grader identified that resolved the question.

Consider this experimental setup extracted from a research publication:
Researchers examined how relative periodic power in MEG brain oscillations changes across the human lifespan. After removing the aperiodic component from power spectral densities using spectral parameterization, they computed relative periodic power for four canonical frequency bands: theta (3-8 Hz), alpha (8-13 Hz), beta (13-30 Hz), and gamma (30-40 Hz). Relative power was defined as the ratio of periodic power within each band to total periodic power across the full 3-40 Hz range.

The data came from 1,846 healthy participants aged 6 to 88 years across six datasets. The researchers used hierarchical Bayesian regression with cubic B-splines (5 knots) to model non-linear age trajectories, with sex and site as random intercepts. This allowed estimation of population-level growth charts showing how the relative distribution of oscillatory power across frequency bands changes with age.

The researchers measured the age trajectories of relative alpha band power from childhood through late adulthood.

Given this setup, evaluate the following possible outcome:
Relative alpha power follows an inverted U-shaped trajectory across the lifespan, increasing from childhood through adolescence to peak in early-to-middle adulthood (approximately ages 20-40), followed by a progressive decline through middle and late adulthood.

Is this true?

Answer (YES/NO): NO